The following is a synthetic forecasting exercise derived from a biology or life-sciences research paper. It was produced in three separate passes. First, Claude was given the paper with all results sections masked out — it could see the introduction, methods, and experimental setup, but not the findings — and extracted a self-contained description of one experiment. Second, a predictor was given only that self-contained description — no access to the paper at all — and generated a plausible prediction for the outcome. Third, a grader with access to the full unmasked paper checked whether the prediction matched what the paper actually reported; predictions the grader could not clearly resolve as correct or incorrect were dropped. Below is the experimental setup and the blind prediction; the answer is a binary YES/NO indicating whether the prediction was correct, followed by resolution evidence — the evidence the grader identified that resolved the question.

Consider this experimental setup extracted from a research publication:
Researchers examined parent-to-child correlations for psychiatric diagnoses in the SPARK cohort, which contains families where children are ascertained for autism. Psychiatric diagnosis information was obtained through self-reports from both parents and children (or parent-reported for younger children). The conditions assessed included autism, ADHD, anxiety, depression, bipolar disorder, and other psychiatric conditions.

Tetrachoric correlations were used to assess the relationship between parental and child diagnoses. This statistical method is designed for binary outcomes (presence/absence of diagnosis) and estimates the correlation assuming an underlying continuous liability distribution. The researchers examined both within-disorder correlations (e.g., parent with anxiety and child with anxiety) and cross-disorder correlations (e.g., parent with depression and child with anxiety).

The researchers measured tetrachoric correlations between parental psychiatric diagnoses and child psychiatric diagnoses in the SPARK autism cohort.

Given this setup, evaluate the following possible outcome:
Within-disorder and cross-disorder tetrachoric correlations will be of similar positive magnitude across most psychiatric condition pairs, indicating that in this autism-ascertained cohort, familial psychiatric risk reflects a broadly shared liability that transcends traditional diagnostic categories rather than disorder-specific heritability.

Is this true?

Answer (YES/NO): NO